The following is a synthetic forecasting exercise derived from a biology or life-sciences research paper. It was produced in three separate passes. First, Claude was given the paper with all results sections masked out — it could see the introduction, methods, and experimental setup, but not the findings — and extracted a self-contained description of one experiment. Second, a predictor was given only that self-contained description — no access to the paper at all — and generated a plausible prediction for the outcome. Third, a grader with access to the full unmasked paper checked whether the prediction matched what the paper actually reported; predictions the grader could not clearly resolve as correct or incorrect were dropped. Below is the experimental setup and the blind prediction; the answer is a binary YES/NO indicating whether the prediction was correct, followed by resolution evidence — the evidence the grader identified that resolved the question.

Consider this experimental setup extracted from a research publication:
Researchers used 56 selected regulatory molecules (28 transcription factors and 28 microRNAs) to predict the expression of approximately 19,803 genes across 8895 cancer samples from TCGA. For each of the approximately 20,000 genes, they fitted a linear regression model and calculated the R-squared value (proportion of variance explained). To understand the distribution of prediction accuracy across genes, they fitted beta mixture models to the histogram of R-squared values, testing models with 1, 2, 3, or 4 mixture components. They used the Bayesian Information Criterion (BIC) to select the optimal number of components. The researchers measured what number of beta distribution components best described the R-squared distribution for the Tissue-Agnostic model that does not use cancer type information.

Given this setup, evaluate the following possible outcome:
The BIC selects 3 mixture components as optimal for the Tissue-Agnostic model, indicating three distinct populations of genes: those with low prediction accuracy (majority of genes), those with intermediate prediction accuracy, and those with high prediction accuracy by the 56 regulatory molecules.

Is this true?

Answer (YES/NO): NO